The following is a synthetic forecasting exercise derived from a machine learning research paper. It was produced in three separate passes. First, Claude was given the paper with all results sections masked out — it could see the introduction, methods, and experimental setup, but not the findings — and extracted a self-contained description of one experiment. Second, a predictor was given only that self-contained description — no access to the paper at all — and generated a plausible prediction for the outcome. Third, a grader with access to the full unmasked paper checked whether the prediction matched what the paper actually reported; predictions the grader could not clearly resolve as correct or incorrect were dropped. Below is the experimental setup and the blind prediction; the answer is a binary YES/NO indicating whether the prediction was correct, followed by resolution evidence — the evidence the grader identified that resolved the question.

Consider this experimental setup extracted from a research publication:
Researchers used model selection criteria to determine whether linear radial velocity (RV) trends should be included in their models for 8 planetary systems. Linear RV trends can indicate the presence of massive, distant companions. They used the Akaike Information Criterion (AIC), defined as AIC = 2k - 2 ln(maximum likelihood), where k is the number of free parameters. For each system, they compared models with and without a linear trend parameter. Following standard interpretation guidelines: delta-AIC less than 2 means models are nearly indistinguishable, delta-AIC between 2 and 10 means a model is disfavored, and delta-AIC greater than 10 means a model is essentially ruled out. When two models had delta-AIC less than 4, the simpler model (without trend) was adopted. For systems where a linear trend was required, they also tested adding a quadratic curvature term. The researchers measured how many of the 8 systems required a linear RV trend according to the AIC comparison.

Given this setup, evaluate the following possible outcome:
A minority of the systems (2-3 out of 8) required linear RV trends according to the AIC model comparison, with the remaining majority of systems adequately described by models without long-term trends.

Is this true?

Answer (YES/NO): YES